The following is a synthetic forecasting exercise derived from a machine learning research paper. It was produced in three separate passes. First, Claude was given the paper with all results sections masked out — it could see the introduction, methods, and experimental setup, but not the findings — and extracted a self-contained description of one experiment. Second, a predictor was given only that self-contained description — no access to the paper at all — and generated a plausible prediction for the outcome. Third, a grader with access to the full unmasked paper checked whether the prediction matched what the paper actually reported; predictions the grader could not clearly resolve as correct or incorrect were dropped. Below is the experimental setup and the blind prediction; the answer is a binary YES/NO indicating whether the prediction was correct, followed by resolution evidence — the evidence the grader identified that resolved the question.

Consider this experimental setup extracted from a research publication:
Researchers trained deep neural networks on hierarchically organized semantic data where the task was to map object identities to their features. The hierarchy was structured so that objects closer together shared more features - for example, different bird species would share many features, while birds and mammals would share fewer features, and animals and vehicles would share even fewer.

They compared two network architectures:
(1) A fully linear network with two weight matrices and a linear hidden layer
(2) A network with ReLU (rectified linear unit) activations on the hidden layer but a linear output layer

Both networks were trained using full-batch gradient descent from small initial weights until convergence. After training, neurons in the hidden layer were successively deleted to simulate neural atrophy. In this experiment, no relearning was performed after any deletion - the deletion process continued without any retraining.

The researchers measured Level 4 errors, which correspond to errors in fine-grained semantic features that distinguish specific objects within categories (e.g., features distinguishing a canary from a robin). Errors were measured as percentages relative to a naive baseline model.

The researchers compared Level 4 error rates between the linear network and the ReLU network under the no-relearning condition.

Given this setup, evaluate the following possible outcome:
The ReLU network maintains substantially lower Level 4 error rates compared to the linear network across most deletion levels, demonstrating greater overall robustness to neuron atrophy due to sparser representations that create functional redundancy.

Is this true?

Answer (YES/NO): NO